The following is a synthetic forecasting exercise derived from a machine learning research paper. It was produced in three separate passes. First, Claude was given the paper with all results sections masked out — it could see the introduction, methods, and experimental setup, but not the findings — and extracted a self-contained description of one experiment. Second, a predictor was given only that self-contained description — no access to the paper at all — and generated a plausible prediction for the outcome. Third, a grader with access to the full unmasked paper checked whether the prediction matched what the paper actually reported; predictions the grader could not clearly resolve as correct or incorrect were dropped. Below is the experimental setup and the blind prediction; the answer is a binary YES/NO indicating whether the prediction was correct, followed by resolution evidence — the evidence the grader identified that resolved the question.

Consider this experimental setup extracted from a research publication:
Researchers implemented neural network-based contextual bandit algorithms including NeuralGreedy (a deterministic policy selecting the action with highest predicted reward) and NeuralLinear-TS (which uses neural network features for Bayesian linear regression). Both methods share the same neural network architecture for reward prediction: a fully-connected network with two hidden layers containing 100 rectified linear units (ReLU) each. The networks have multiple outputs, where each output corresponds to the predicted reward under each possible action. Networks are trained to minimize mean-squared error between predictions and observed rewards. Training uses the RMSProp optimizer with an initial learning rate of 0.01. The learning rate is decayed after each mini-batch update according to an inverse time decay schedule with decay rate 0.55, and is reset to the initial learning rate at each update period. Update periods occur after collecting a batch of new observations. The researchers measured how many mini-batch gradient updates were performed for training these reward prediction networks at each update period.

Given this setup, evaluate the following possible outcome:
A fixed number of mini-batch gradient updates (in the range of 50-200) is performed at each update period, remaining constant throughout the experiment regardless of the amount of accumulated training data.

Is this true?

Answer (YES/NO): YES